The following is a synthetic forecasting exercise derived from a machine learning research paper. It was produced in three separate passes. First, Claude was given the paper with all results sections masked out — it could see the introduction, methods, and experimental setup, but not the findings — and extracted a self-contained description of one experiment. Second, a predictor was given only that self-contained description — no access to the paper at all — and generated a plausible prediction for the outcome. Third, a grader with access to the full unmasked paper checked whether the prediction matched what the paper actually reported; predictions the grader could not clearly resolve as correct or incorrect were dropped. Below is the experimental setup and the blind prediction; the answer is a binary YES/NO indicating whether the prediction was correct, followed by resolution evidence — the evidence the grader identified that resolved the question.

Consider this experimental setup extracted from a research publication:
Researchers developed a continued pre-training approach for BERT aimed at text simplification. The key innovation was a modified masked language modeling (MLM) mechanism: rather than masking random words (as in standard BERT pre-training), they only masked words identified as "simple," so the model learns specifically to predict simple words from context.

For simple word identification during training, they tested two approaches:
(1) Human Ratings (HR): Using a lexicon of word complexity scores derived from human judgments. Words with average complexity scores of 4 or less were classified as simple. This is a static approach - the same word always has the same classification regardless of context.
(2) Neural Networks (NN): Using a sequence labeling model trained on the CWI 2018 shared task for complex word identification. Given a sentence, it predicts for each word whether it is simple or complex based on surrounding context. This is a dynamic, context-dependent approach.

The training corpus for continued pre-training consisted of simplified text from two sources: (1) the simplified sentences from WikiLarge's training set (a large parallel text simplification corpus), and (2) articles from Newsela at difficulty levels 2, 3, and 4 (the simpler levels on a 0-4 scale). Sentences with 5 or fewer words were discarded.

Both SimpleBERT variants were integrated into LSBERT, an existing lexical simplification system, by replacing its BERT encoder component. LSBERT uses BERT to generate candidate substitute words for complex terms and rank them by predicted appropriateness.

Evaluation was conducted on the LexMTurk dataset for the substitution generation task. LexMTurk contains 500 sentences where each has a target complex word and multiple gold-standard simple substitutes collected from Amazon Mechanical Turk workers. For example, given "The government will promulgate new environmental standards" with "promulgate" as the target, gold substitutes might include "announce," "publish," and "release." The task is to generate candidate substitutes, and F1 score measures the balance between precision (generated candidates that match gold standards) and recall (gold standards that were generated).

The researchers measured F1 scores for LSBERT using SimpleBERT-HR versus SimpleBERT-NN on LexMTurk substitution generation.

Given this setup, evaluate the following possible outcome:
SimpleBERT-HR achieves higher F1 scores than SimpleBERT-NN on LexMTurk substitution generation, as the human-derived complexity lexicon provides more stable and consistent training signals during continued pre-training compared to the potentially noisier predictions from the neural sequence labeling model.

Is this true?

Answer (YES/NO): YES